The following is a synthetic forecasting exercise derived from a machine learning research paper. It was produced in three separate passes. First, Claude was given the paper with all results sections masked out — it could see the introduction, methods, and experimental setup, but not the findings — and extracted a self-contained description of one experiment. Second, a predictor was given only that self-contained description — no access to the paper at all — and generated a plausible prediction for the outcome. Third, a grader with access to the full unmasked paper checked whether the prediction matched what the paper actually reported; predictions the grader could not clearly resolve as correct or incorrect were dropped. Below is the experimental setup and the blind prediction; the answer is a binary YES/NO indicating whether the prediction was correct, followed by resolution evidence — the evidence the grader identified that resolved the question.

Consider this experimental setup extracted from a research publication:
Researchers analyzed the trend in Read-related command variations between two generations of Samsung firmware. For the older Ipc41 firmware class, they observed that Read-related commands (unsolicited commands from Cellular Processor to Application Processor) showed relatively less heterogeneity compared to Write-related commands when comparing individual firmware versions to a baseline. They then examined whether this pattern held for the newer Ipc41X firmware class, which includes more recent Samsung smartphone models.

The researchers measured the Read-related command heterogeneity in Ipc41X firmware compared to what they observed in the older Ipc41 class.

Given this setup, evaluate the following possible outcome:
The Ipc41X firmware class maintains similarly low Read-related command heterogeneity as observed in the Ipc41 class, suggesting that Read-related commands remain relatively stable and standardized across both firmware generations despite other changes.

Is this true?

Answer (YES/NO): NO